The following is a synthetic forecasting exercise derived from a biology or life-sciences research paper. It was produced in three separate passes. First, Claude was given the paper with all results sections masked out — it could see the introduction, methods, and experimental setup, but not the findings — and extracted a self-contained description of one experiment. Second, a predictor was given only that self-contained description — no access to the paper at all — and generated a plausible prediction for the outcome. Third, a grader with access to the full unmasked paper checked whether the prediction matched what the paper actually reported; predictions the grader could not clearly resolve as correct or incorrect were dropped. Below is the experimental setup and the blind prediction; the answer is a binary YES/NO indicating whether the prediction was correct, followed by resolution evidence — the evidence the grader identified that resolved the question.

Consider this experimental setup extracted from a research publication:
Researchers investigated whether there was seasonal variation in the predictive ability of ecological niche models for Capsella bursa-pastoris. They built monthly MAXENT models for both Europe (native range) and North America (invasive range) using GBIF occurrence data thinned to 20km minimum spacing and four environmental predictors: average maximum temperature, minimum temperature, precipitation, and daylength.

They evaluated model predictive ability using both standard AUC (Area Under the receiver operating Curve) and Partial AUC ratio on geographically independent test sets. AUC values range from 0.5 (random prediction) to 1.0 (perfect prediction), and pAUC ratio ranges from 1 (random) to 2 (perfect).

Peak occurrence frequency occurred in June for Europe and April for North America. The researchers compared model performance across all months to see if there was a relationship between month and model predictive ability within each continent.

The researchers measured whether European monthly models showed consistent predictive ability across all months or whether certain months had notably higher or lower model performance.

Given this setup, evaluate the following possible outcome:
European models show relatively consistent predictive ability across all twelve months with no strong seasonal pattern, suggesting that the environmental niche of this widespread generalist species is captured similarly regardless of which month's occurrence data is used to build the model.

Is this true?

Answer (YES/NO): NO